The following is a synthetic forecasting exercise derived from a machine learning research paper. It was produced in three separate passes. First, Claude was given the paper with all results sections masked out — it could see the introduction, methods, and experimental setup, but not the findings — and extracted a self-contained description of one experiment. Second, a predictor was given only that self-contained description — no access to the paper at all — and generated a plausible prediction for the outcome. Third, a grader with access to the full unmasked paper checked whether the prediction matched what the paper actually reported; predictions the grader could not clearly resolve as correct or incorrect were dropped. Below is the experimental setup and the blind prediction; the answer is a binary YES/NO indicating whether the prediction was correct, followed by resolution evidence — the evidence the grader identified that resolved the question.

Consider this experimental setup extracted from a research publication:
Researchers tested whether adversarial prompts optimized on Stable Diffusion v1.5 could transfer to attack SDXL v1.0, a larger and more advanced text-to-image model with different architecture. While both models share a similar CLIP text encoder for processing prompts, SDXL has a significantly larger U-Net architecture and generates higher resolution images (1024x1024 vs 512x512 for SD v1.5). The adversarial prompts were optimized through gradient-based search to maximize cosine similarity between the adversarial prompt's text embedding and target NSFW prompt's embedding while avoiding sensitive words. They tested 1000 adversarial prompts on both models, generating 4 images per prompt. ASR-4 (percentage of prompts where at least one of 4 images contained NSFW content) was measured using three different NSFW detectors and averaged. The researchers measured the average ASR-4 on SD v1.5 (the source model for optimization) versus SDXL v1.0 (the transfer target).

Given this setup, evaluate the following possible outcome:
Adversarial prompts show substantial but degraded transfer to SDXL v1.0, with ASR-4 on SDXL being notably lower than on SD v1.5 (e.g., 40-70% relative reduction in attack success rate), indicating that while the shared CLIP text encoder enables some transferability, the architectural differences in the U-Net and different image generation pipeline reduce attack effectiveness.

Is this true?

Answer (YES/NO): NO